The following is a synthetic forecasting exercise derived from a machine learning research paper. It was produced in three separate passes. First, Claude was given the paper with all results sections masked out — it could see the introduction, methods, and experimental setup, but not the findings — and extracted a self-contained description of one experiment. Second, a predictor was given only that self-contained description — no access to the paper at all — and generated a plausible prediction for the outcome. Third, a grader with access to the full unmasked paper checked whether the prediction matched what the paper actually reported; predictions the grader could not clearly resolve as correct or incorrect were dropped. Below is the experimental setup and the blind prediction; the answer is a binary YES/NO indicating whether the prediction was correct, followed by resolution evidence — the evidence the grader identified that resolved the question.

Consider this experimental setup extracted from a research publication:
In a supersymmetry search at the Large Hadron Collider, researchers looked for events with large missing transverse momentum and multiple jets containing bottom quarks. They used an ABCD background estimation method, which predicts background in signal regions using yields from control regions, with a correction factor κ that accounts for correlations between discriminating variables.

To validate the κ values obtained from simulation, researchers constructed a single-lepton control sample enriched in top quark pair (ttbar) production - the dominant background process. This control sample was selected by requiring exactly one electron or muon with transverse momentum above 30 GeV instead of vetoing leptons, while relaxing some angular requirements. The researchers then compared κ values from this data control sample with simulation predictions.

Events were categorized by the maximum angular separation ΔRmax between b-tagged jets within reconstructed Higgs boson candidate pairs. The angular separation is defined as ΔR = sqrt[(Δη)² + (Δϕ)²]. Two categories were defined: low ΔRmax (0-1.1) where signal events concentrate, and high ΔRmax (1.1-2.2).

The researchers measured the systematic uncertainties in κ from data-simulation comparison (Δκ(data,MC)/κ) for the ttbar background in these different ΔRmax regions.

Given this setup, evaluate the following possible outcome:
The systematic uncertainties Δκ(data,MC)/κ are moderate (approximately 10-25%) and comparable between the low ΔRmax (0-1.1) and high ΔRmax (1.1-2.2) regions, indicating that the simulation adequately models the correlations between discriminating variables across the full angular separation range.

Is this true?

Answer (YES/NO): NO